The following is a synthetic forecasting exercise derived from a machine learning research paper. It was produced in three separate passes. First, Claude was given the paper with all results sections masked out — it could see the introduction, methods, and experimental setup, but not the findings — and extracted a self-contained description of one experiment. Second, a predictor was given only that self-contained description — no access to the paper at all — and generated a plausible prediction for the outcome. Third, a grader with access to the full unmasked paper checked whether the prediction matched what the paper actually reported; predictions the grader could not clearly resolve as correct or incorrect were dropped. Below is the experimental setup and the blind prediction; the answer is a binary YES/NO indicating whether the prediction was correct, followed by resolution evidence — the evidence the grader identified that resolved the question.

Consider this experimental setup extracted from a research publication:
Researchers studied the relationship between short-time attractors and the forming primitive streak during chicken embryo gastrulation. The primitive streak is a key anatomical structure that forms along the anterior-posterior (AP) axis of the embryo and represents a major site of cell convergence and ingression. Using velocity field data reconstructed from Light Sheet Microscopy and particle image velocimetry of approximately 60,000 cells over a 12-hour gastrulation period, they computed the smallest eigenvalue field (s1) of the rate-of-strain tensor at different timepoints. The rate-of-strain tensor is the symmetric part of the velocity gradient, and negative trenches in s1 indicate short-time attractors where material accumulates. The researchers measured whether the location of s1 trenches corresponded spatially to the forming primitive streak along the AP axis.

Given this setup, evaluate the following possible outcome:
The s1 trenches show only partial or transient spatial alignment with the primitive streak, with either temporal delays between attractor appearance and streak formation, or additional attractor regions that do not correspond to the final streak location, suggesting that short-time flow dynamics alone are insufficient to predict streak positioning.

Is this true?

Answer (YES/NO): NO